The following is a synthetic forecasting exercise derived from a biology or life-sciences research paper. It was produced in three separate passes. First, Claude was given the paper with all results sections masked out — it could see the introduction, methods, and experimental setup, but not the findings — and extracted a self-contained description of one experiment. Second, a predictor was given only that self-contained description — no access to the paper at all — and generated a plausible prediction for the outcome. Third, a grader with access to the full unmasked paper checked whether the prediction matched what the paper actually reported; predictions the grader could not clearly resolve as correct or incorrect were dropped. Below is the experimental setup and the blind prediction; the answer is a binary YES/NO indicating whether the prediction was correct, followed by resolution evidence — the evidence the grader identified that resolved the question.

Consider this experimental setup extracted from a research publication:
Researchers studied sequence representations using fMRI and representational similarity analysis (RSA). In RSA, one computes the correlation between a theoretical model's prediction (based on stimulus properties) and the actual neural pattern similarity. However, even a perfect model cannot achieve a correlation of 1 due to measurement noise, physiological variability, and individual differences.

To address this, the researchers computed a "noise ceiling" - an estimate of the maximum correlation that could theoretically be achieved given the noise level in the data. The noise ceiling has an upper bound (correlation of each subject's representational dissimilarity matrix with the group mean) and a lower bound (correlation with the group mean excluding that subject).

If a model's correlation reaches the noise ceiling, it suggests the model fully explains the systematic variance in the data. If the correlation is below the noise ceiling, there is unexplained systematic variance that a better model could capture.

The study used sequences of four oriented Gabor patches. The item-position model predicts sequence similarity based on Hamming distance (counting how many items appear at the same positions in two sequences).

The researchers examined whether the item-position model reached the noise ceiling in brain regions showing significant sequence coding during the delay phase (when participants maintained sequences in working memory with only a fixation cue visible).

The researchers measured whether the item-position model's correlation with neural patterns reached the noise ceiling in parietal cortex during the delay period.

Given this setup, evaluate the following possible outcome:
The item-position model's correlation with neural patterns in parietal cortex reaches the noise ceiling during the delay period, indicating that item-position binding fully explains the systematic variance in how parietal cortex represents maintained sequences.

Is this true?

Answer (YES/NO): YES